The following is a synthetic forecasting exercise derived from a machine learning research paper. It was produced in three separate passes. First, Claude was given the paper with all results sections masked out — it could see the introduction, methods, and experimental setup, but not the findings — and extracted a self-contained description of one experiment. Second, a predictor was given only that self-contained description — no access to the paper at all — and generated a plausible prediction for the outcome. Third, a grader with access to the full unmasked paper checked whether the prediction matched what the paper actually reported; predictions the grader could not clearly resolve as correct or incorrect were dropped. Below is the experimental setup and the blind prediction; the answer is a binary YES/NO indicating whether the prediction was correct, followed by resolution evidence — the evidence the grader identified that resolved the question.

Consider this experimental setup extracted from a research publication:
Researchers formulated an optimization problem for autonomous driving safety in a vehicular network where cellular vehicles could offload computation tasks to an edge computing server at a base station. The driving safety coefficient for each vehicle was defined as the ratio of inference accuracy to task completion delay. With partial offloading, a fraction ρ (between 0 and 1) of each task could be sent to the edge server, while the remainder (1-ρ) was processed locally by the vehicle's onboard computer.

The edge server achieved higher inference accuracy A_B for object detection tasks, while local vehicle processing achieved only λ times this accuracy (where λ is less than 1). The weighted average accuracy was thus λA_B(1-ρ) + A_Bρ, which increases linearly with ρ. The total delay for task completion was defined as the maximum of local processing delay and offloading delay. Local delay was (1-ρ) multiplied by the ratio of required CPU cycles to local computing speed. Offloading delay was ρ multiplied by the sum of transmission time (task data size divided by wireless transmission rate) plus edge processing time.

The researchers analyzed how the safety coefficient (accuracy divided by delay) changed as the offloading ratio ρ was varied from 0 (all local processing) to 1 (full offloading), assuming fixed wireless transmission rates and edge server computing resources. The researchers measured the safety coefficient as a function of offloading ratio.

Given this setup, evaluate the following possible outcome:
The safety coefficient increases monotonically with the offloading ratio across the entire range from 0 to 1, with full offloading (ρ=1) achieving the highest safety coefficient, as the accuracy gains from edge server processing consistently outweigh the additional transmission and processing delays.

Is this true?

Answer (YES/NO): NO